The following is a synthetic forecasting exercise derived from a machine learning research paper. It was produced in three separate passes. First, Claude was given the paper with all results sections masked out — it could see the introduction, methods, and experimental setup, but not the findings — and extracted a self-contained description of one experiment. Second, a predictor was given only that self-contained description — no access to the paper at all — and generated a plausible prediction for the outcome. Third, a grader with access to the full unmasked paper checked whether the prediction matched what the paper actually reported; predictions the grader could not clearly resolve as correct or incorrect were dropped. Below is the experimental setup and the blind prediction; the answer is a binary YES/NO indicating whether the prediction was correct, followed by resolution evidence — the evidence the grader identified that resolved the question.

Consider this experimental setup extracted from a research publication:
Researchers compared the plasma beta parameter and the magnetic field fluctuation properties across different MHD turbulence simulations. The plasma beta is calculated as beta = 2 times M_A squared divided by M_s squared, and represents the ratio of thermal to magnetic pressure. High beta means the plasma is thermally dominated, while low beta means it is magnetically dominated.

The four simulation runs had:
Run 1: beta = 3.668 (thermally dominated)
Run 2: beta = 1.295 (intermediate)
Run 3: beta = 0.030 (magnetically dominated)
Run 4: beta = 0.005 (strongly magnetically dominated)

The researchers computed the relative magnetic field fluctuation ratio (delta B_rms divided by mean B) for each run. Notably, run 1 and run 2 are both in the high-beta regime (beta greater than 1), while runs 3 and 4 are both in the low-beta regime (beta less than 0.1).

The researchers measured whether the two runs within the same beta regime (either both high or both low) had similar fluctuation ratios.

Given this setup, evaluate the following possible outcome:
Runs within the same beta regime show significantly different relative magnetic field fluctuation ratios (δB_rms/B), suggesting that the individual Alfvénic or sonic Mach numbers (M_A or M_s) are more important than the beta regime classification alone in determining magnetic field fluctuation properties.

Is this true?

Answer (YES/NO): NO